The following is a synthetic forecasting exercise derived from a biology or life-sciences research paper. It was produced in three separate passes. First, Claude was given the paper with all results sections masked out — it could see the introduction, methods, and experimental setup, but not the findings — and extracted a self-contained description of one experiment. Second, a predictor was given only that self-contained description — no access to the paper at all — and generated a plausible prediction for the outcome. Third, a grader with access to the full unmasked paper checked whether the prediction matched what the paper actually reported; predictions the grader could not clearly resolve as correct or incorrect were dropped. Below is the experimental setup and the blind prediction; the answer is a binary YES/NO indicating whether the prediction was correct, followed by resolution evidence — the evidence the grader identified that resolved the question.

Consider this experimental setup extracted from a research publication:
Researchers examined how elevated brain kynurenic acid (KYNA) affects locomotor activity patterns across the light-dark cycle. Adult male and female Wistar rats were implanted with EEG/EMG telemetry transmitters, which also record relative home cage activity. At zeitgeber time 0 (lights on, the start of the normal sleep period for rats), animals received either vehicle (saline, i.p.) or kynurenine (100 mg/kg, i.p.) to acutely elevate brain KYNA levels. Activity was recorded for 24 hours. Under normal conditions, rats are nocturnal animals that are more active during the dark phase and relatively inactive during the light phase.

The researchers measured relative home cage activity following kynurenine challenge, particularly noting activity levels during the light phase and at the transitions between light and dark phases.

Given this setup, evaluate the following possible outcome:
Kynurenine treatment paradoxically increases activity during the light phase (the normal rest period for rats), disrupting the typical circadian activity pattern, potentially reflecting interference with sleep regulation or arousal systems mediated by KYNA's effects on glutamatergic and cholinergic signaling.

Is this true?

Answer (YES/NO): YES